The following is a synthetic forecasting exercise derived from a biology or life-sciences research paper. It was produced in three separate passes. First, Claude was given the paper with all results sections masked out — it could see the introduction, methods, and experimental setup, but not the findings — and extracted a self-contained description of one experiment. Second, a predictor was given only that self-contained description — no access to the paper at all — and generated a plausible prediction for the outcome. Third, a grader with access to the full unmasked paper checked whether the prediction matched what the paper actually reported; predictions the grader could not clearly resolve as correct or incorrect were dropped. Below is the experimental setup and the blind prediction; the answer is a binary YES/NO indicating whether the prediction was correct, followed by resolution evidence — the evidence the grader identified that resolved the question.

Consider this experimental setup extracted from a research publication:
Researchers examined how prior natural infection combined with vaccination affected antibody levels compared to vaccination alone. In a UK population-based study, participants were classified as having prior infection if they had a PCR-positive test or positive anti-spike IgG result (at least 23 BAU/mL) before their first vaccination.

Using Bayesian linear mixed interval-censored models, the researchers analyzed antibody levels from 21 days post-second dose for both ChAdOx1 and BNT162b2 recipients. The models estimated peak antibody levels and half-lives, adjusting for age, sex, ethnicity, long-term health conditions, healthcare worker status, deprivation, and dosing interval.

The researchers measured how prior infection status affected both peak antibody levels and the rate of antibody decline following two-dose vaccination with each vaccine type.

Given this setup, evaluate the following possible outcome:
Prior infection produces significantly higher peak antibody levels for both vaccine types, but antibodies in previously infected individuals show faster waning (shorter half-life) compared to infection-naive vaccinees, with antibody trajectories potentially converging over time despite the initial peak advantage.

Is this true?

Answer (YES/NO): NO